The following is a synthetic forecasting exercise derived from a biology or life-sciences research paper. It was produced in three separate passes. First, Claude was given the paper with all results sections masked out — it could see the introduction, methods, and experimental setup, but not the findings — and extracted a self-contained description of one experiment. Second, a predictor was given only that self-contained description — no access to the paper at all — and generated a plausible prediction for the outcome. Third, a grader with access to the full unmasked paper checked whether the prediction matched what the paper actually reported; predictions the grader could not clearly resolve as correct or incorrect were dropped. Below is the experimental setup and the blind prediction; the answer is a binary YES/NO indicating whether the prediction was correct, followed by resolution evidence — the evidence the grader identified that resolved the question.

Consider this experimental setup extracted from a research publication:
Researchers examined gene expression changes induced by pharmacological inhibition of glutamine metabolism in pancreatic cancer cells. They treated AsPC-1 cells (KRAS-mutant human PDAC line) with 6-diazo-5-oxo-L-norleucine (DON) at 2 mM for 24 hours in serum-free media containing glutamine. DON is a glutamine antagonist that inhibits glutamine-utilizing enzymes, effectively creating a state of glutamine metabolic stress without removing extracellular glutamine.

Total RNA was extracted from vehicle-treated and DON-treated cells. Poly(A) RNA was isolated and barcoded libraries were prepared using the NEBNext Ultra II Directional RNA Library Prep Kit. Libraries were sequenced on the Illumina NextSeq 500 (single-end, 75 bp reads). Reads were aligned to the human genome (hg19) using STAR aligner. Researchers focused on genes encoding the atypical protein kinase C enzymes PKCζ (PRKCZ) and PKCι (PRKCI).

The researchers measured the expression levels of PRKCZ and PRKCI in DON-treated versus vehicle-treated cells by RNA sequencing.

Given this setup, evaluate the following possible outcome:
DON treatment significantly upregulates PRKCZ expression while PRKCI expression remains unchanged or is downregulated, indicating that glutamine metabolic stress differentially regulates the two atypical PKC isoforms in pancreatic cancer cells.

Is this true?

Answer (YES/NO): NO